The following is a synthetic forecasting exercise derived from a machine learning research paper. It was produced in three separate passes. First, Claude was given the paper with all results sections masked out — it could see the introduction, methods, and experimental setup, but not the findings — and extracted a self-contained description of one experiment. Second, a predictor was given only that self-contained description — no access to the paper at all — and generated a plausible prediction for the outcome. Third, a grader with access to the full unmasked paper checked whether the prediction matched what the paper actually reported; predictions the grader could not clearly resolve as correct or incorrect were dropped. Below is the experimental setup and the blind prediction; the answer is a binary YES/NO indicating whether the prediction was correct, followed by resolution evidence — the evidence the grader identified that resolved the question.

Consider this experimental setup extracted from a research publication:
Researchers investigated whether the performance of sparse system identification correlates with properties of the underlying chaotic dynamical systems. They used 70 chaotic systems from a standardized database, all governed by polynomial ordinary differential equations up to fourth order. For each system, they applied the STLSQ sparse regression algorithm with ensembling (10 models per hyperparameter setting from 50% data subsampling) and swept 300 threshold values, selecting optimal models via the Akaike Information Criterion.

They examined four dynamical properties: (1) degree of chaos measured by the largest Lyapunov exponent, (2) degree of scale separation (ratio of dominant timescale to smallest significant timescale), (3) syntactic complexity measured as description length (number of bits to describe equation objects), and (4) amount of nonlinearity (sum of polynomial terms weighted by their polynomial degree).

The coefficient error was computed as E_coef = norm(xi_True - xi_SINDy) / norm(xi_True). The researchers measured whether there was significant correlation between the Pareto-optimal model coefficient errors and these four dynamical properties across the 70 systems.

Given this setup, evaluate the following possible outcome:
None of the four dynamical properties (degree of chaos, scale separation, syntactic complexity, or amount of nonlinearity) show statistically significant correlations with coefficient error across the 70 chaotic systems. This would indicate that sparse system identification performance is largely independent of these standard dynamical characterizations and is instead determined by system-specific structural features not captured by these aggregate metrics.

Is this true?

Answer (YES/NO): YES